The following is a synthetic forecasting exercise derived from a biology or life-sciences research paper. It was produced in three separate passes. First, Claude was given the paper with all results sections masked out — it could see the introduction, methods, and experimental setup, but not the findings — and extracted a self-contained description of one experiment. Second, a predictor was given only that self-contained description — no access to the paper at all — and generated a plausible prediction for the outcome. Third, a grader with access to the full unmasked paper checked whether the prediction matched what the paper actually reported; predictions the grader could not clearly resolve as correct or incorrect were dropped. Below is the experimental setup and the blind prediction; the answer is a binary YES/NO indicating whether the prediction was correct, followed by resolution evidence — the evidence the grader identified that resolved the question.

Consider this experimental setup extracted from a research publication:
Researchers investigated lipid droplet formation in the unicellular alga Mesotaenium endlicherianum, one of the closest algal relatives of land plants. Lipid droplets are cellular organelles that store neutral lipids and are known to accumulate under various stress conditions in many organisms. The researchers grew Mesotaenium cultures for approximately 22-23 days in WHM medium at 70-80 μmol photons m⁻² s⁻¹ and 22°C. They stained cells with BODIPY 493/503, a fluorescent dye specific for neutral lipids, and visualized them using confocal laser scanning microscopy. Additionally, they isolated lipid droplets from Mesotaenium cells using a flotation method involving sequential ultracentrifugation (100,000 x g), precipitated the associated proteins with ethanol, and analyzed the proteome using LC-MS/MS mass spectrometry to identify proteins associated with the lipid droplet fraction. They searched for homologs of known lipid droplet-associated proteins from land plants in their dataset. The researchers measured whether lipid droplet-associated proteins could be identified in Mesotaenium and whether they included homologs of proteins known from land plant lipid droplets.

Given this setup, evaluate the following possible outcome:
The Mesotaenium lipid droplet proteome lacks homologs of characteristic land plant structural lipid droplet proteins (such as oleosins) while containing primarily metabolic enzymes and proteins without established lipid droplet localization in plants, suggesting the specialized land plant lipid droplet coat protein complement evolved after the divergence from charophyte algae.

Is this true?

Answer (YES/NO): NO